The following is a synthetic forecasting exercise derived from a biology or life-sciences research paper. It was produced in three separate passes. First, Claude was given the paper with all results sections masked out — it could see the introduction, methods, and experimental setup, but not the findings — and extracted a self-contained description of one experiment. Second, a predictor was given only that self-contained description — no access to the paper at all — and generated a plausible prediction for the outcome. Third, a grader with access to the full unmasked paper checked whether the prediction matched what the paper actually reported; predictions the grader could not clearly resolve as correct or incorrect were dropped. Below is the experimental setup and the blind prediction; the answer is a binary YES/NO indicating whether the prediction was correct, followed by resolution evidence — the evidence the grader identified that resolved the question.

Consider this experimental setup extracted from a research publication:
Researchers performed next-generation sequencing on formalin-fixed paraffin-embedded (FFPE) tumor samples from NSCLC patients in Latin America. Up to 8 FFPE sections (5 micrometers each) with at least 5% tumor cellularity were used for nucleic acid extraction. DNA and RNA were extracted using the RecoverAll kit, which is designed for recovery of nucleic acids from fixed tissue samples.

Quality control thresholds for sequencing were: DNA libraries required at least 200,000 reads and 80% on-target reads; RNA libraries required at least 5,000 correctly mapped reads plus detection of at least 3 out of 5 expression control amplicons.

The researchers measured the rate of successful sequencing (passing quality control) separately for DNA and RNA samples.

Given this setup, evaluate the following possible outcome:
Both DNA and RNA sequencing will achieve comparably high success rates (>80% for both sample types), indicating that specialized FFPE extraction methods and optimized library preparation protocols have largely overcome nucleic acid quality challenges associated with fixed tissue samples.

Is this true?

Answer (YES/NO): NO